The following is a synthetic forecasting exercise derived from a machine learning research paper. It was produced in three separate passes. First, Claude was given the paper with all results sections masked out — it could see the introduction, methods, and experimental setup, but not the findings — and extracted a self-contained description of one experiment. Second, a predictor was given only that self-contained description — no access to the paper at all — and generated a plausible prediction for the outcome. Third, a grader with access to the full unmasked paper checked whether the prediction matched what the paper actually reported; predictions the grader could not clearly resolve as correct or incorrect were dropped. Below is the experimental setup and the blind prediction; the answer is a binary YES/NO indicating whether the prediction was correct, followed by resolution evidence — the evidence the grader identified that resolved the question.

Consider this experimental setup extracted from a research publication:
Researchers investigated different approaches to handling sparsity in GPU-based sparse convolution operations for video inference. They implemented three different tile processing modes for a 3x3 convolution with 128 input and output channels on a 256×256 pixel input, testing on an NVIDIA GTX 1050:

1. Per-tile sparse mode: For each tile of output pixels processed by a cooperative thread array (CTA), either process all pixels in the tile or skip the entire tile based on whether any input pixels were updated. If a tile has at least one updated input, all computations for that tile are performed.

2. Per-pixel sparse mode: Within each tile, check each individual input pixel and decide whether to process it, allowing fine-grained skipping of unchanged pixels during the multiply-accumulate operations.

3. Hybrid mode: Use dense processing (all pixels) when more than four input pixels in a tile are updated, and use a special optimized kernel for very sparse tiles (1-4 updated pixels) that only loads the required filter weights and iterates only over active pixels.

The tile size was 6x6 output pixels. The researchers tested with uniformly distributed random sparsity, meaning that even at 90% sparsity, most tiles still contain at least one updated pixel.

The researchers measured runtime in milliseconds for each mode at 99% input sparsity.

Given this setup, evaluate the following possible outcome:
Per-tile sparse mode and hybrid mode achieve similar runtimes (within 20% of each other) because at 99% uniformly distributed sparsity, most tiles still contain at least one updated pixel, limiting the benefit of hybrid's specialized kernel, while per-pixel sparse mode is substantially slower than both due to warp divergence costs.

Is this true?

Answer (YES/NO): NO